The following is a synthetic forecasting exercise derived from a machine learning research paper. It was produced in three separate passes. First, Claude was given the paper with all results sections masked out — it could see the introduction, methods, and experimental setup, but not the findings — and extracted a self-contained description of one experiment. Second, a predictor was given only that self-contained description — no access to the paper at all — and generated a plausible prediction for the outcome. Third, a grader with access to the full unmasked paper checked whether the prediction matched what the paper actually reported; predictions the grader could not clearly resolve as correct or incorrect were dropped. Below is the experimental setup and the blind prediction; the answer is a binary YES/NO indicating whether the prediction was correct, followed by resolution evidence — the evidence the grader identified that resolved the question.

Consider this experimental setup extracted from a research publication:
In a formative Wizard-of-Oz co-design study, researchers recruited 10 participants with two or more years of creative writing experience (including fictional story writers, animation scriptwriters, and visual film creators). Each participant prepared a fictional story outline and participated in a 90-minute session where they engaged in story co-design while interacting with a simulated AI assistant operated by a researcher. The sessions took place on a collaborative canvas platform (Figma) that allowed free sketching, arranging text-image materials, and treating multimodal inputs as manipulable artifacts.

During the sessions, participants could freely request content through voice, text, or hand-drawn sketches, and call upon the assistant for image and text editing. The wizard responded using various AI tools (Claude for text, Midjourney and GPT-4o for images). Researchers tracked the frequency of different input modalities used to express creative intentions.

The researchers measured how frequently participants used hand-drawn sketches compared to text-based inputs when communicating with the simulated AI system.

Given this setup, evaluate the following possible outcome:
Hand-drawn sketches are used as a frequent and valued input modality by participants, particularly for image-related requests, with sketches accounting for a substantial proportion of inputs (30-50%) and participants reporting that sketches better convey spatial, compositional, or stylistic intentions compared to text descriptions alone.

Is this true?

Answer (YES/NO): NO